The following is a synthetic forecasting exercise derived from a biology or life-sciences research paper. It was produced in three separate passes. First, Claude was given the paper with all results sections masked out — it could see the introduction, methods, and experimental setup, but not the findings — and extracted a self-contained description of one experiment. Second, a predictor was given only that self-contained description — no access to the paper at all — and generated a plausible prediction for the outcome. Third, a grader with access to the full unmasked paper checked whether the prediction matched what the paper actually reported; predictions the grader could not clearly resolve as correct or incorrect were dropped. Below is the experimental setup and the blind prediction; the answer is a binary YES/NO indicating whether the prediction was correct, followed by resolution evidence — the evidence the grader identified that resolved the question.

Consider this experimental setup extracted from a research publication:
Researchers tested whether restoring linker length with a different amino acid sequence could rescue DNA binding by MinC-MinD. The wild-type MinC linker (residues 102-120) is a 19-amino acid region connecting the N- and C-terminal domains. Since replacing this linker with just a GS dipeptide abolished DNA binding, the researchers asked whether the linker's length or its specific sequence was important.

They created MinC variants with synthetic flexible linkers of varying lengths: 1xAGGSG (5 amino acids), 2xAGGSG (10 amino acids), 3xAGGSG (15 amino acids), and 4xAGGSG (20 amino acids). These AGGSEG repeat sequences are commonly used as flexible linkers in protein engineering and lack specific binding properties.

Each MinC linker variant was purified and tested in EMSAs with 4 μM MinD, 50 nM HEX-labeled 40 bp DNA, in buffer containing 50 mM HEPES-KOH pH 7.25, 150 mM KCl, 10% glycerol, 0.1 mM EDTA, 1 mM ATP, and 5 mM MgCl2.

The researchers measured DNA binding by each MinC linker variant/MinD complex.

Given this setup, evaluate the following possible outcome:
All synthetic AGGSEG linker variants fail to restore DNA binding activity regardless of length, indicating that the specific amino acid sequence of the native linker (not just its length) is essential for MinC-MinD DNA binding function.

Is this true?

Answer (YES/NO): YES